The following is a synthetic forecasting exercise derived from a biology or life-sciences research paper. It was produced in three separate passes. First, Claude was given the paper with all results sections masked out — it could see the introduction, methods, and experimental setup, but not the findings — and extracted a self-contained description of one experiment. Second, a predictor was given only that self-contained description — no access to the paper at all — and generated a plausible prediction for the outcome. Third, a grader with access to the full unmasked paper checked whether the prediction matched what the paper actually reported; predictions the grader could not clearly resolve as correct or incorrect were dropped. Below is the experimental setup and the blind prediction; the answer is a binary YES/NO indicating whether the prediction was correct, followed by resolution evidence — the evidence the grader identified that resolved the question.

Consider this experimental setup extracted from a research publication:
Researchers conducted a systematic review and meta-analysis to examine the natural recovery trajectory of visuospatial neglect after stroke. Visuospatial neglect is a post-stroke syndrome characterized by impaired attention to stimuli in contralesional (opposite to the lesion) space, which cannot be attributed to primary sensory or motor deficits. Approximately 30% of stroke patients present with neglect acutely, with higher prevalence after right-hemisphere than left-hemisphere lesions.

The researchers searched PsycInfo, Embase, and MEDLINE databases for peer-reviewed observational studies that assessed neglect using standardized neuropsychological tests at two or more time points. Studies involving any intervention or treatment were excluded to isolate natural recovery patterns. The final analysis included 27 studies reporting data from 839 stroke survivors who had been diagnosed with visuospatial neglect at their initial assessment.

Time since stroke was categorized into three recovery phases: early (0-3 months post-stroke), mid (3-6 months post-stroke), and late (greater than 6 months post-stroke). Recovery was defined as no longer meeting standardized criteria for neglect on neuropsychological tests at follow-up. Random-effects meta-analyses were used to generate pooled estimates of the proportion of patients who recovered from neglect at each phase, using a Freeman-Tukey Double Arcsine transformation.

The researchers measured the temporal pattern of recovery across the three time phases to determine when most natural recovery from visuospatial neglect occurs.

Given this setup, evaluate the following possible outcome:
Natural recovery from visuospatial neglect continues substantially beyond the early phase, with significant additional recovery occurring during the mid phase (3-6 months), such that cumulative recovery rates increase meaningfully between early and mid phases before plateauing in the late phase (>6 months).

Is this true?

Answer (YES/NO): YES